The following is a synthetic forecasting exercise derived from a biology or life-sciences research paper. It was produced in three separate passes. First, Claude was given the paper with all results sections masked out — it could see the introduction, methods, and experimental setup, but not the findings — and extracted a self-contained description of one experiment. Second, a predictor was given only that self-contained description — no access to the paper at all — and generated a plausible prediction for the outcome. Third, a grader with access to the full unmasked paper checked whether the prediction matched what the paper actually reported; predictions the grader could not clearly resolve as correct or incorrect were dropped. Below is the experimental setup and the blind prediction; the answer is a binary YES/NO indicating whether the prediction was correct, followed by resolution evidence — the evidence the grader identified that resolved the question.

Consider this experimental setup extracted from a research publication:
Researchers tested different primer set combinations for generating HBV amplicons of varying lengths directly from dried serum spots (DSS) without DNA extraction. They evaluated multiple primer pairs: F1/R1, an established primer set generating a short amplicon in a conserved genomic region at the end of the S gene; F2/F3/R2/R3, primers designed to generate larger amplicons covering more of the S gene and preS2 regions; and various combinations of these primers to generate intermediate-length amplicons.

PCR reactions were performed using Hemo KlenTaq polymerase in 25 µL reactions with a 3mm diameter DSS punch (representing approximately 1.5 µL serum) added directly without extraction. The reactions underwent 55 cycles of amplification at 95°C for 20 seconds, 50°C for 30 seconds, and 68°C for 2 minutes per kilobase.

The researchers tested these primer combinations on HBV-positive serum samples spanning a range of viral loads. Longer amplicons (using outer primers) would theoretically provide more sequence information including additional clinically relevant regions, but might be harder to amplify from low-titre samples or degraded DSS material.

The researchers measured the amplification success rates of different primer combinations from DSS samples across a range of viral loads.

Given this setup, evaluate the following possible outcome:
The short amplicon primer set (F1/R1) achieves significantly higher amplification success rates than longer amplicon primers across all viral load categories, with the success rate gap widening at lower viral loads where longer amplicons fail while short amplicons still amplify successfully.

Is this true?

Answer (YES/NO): NO